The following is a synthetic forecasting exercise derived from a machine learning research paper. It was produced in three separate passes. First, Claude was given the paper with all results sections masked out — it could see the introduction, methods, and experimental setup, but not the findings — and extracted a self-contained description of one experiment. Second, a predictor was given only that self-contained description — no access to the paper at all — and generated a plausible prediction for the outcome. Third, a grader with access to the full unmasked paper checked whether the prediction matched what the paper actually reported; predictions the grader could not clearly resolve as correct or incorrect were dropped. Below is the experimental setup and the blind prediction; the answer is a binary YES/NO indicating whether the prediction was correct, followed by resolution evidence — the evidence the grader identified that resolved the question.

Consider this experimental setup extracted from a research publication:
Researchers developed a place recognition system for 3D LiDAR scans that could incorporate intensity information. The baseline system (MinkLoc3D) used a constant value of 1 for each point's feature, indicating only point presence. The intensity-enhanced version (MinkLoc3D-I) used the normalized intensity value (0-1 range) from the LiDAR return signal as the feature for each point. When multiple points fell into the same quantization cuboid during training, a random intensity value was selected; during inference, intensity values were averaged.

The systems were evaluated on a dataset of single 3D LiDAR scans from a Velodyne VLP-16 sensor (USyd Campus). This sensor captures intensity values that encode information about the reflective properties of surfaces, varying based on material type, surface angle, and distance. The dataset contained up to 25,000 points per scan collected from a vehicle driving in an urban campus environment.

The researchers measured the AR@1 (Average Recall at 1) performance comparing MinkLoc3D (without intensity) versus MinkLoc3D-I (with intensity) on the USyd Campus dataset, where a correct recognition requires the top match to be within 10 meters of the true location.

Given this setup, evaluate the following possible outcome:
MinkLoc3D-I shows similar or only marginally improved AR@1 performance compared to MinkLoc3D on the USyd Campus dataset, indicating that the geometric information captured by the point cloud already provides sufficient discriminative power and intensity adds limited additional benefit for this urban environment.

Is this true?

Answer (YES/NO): YES